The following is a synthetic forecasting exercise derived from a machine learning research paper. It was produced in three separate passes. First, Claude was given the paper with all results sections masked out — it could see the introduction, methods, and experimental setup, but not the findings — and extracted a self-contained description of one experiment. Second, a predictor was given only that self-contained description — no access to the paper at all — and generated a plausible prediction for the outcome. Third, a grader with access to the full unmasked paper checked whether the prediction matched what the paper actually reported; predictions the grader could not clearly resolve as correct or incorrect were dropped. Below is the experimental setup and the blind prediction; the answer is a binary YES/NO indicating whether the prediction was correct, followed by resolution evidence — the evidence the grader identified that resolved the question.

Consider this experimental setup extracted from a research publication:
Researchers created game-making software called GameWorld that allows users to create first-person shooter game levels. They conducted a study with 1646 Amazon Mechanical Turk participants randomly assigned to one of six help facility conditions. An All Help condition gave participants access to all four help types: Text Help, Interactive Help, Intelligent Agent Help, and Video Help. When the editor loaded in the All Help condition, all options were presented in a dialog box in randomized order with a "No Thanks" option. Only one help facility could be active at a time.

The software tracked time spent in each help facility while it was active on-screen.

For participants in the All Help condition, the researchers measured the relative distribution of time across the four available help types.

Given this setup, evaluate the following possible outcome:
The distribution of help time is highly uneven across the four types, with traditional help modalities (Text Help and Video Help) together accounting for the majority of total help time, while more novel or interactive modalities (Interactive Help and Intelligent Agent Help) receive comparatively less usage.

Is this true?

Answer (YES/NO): NO